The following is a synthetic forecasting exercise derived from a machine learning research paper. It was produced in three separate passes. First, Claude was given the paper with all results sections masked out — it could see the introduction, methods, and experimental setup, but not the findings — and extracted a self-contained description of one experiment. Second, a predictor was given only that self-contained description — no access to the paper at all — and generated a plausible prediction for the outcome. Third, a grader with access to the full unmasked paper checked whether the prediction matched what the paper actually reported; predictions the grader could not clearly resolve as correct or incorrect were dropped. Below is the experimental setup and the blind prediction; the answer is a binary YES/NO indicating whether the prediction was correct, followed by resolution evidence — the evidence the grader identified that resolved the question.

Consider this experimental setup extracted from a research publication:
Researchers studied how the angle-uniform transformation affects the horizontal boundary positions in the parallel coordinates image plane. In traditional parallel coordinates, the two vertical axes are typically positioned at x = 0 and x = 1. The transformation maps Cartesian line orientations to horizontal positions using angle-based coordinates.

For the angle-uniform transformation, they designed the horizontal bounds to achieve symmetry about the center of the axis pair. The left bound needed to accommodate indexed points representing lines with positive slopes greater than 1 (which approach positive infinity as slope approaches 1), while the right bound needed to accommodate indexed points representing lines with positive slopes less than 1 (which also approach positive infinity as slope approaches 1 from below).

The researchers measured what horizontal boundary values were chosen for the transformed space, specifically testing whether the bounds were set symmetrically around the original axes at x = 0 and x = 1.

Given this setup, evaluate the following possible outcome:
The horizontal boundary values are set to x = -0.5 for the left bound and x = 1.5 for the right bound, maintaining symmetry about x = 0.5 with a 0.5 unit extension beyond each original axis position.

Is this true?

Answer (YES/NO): YES